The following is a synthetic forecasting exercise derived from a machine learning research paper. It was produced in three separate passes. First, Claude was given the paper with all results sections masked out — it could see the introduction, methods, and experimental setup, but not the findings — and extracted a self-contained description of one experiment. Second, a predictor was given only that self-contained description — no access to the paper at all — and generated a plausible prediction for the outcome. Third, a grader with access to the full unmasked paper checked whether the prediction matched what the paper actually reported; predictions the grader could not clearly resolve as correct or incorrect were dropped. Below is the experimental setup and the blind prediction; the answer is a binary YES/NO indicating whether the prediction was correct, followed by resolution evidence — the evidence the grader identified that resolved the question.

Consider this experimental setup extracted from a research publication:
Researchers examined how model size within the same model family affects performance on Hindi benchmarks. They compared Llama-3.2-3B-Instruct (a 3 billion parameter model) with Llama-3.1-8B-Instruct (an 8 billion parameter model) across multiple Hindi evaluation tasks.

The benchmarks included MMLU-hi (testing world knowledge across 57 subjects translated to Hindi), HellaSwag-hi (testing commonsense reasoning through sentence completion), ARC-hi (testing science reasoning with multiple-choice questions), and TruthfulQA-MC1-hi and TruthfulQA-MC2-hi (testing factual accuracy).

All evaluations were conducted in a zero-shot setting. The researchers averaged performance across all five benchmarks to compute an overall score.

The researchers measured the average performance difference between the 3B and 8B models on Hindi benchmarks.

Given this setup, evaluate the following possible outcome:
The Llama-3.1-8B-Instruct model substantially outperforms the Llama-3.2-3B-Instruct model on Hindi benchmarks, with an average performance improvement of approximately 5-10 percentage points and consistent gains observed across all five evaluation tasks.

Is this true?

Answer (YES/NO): NO